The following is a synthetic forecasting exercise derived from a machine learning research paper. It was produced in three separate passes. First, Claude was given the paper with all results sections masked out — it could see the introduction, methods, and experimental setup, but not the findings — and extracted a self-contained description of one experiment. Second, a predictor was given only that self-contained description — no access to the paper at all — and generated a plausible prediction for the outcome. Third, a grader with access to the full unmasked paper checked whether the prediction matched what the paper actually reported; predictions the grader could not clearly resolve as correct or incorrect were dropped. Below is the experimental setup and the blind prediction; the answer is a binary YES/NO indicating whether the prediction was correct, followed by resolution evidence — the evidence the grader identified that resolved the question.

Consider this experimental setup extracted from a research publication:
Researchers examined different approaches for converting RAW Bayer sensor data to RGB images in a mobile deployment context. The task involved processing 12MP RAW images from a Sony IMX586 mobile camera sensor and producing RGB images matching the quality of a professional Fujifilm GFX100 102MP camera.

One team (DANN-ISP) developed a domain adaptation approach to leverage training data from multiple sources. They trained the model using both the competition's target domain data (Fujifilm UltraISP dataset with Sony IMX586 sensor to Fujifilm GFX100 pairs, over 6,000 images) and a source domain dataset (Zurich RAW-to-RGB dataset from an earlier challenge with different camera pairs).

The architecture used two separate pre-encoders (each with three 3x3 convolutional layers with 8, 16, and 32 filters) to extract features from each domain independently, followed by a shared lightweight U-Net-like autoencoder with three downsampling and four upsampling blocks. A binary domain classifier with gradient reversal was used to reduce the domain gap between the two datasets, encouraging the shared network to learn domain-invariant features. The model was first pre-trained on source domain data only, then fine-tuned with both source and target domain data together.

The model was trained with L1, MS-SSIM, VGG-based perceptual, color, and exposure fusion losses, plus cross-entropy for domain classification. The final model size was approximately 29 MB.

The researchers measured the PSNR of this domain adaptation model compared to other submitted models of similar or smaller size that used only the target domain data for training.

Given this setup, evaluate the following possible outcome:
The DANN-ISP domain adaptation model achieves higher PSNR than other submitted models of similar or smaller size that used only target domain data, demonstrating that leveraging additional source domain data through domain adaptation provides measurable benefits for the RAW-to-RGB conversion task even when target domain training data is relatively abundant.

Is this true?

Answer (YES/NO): NO